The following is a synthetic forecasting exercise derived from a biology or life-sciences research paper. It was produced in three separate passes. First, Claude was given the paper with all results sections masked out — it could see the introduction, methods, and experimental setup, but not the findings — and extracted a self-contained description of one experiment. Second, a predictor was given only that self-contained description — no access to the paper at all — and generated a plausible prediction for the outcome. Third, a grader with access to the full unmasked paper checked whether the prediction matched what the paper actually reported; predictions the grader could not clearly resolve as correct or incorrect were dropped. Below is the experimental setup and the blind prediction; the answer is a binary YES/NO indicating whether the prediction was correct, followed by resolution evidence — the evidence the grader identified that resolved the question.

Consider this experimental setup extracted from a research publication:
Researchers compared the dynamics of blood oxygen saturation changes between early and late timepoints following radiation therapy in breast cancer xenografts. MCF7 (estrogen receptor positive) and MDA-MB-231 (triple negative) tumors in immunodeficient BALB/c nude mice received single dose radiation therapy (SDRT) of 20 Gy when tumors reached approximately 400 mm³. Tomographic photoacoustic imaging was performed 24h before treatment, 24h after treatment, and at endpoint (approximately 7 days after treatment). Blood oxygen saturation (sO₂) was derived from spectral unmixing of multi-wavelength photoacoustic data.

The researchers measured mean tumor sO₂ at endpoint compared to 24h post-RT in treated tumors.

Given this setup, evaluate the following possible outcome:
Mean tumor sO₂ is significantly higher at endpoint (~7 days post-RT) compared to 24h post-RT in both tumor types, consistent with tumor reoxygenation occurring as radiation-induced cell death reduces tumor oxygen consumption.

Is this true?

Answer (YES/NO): NO